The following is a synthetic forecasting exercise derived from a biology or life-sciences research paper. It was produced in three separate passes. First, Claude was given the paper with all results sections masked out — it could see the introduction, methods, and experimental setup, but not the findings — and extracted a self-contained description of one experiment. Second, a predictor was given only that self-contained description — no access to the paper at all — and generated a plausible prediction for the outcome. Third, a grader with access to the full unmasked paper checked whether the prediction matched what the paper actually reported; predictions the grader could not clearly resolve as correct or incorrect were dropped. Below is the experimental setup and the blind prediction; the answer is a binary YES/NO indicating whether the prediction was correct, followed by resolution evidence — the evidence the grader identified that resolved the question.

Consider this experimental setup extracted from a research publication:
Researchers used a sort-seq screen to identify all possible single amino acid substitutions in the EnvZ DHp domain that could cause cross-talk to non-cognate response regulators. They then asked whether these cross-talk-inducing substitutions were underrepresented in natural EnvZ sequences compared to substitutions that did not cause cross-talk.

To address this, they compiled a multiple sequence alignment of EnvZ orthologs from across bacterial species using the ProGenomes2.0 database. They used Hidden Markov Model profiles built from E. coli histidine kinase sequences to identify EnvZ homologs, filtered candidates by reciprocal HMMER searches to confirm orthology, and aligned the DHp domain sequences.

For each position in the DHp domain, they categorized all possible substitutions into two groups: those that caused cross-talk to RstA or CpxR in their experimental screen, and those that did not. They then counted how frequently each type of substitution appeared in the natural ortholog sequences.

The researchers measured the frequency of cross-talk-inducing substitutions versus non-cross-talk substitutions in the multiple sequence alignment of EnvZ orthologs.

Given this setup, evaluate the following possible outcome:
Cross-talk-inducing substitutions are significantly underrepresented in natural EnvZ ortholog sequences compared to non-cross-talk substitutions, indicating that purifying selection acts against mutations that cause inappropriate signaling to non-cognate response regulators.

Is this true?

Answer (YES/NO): YES